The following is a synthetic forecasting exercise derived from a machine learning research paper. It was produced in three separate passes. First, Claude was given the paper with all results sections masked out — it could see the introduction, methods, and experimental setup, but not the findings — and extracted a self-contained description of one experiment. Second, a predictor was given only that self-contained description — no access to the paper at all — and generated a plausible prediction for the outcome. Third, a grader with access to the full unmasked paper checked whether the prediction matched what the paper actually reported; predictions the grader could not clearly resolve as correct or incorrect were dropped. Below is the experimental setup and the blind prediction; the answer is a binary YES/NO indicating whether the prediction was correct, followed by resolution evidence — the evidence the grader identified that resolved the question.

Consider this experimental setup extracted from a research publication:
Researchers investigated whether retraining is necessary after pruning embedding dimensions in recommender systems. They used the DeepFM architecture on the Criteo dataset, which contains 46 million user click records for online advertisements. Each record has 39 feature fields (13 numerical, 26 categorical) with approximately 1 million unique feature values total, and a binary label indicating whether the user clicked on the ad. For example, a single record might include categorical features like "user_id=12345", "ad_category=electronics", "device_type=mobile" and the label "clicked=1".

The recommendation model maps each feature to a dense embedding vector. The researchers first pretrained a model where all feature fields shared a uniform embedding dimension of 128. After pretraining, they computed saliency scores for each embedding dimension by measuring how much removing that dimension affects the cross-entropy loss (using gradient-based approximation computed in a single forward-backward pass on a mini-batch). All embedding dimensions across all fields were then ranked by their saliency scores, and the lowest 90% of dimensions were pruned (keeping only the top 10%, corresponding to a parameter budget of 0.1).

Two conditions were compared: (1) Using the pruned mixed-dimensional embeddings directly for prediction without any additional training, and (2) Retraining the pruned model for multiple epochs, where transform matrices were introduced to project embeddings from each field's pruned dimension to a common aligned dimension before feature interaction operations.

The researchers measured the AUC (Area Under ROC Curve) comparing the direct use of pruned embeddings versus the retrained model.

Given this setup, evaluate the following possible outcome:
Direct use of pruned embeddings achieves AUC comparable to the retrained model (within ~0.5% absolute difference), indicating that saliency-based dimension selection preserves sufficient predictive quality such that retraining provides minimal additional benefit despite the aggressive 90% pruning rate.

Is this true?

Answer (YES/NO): YES